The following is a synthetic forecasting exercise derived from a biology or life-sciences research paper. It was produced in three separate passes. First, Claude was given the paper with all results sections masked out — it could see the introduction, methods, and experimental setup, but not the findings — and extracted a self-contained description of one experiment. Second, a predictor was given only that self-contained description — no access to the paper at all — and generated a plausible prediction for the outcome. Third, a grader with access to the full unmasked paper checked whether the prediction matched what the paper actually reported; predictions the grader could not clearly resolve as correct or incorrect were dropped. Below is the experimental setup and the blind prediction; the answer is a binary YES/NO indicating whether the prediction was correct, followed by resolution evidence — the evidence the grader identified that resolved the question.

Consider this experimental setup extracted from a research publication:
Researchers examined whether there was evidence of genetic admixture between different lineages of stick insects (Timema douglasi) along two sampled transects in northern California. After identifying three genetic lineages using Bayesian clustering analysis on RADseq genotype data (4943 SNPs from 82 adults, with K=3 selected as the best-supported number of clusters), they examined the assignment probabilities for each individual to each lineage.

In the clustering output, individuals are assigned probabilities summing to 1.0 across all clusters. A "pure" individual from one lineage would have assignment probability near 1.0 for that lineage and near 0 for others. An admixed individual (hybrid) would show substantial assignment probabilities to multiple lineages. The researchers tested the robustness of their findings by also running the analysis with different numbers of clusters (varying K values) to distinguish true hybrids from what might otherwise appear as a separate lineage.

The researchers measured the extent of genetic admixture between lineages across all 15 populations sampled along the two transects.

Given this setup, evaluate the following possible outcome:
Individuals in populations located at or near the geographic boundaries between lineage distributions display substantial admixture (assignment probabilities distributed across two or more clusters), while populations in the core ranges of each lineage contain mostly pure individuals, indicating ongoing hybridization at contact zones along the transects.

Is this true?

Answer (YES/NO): NO